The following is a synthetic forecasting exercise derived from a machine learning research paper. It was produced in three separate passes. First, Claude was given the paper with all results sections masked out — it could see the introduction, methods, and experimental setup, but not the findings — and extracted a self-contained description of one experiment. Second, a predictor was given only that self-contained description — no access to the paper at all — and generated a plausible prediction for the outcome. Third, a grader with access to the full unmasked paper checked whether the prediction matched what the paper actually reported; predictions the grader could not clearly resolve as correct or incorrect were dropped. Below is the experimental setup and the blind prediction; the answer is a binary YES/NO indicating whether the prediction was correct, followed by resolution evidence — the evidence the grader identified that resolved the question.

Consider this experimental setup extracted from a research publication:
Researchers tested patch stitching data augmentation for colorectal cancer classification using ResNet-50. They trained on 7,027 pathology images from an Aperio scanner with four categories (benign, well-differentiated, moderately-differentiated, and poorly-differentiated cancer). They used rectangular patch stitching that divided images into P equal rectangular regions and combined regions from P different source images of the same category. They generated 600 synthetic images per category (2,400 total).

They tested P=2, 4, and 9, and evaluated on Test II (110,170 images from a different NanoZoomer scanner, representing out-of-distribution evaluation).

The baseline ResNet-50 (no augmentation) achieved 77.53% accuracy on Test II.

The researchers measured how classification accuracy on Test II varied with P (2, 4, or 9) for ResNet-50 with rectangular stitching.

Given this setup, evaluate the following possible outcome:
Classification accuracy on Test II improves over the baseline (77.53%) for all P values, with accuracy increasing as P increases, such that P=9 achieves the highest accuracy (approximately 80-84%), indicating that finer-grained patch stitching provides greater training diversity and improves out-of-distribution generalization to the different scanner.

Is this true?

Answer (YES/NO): NO